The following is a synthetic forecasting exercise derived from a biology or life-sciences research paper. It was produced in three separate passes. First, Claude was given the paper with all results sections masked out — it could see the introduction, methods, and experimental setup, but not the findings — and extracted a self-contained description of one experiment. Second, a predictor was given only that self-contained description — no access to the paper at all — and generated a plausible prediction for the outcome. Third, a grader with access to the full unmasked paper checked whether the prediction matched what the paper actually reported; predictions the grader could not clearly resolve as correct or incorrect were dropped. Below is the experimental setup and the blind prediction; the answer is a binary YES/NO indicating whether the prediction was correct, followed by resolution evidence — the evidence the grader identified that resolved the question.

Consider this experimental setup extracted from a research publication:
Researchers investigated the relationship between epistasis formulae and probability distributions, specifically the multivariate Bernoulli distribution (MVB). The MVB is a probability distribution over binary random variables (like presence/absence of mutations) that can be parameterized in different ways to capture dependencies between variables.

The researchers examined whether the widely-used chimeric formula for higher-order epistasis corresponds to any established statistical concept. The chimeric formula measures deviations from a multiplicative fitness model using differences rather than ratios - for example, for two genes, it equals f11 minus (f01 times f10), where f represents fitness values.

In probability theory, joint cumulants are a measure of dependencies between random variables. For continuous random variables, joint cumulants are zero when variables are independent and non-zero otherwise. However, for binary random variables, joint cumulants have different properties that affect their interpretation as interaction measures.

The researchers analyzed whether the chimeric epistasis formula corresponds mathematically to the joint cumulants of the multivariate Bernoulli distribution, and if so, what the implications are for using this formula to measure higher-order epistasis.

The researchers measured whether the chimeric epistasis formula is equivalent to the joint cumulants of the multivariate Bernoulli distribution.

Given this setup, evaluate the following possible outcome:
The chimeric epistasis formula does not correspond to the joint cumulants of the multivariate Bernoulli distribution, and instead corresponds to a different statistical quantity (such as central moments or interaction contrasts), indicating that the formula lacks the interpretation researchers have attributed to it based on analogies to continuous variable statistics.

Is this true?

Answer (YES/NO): NO